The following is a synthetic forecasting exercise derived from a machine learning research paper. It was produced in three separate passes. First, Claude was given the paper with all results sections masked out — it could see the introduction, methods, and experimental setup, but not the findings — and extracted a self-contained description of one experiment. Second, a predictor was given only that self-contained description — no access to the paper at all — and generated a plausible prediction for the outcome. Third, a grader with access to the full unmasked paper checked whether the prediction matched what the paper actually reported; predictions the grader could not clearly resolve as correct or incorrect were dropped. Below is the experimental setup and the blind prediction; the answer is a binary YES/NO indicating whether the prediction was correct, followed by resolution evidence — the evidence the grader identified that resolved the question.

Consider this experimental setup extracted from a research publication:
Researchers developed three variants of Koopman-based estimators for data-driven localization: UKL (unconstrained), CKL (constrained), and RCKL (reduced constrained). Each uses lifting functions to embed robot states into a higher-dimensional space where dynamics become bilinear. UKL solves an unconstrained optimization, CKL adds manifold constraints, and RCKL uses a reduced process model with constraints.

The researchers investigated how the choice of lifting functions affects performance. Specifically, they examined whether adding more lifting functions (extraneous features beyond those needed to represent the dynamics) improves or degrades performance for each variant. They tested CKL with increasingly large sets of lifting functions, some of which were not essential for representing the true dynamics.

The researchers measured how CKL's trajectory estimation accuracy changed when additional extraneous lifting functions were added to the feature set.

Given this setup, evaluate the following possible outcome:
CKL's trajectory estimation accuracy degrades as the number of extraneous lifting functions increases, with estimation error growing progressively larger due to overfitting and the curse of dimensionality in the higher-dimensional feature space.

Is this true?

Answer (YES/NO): NO